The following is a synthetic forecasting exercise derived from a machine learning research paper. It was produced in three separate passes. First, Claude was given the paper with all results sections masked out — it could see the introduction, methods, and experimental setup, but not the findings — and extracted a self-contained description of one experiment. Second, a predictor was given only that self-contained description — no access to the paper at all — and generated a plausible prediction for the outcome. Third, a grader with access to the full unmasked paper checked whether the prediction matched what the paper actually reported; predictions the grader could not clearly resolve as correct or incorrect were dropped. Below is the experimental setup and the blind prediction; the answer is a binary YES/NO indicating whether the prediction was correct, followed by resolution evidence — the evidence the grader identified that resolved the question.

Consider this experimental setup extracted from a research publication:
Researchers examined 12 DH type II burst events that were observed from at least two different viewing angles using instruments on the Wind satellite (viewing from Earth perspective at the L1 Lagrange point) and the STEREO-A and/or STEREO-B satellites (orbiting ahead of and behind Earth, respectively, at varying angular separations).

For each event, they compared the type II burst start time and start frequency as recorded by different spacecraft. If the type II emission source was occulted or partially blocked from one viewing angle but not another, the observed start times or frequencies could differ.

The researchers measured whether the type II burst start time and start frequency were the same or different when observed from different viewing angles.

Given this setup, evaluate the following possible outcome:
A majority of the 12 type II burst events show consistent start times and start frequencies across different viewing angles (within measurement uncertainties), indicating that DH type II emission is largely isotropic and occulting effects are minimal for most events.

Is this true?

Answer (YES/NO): NO